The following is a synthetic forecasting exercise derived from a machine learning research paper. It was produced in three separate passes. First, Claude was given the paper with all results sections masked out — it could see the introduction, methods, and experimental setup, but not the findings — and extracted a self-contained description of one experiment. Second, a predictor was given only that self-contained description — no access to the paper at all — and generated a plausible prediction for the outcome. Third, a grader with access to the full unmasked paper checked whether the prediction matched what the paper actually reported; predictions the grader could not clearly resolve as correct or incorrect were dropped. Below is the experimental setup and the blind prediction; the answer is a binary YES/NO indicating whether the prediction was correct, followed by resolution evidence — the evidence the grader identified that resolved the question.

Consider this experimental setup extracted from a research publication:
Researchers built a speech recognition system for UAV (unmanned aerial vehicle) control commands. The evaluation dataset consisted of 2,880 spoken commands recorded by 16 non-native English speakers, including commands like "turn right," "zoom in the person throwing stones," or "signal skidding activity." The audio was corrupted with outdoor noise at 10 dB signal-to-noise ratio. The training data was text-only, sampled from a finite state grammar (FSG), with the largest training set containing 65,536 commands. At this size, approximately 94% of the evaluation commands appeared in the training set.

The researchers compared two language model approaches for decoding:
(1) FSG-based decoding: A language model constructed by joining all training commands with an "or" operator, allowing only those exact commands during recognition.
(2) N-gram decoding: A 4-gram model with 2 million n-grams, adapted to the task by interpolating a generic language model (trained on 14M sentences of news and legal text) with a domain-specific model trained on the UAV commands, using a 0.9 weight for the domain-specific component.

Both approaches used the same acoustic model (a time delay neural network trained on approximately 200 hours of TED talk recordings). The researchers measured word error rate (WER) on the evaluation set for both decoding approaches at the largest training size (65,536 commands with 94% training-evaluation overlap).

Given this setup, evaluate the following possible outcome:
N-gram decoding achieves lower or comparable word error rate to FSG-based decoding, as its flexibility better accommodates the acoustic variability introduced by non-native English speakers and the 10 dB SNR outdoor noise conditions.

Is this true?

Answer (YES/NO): NO